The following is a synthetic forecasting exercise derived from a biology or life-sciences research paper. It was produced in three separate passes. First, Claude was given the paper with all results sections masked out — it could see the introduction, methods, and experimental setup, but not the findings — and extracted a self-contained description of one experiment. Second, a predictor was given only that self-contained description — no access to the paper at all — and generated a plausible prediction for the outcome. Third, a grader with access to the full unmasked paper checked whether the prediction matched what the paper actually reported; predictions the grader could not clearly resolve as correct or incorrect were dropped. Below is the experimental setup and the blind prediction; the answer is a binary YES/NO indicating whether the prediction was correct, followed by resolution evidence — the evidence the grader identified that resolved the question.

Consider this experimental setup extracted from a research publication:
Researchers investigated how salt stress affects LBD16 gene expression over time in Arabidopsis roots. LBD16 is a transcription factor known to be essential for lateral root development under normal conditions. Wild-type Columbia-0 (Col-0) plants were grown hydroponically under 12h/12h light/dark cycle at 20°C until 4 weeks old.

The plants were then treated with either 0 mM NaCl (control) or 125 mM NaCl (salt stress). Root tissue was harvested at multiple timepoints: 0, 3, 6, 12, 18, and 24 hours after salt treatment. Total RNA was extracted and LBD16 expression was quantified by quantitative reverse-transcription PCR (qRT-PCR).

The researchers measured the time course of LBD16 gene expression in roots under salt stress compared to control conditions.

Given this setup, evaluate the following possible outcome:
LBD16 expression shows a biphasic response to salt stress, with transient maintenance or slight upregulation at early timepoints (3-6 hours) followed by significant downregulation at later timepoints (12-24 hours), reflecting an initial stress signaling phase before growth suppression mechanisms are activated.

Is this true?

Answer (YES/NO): NO